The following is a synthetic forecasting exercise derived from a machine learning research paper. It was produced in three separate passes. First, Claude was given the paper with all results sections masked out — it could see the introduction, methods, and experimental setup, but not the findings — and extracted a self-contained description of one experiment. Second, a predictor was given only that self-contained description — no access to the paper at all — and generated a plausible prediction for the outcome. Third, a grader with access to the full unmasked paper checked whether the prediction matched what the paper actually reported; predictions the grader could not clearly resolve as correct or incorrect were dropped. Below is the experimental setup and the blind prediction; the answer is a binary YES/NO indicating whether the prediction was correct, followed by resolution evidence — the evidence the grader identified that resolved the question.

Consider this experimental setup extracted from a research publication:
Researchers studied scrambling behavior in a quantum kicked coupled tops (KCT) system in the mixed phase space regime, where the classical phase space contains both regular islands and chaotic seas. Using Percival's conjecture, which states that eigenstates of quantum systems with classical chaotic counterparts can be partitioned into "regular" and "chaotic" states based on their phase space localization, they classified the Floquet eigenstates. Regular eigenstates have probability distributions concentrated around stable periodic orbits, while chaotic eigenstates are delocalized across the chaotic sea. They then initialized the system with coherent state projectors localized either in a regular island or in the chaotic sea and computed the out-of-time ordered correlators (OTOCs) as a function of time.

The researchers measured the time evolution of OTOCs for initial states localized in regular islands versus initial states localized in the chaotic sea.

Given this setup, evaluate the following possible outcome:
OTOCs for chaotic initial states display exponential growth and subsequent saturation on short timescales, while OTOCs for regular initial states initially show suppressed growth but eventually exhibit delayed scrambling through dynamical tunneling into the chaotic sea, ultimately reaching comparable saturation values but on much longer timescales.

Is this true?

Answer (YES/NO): NO